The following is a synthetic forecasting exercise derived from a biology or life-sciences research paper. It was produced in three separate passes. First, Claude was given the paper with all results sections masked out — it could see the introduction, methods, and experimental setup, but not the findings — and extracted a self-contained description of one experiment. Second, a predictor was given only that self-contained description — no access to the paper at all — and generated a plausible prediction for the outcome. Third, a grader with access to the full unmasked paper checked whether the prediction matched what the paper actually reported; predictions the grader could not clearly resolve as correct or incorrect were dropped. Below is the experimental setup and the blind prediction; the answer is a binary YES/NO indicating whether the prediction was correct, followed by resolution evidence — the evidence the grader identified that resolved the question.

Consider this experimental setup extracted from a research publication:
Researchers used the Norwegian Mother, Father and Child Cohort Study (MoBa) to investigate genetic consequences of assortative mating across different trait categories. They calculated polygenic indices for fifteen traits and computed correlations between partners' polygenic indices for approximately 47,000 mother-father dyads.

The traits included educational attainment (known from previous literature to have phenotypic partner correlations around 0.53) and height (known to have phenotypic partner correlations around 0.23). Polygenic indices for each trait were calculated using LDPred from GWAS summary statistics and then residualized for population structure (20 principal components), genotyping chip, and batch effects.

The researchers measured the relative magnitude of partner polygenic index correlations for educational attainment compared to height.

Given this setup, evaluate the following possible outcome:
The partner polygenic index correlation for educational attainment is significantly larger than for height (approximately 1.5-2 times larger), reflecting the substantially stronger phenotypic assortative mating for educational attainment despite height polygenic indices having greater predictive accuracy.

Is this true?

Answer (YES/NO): YES